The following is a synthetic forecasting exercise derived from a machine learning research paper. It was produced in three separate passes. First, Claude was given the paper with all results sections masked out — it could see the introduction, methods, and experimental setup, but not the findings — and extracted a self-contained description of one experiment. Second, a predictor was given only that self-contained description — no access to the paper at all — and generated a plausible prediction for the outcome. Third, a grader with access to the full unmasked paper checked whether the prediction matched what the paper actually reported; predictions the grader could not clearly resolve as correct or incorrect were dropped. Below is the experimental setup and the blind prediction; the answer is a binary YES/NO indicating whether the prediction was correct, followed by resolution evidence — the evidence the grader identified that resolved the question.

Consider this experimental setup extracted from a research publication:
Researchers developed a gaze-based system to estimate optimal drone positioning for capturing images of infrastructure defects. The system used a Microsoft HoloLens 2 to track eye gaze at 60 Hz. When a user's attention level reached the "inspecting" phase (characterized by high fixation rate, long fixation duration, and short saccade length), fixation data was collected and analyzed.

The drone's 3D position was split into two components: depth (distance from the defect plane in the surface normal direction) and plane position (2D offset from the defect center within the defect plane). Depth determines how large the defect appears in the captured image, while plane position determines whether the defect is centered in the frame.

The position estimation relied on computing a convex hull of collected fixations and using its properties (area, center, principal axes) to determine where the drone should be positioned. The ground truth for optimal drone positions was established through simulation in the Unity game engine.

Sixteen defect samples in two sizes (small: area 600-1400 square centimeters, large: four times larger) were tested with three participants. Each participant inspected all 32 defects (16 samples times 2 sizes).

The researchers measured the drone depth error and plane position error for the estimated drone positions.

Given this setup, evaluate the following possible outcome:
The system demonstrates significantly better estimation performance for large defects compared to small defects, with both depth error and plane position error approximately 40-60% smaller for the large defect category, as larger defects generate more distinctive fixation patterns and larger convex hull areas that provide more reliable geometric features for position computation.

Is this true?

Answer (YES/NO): NO